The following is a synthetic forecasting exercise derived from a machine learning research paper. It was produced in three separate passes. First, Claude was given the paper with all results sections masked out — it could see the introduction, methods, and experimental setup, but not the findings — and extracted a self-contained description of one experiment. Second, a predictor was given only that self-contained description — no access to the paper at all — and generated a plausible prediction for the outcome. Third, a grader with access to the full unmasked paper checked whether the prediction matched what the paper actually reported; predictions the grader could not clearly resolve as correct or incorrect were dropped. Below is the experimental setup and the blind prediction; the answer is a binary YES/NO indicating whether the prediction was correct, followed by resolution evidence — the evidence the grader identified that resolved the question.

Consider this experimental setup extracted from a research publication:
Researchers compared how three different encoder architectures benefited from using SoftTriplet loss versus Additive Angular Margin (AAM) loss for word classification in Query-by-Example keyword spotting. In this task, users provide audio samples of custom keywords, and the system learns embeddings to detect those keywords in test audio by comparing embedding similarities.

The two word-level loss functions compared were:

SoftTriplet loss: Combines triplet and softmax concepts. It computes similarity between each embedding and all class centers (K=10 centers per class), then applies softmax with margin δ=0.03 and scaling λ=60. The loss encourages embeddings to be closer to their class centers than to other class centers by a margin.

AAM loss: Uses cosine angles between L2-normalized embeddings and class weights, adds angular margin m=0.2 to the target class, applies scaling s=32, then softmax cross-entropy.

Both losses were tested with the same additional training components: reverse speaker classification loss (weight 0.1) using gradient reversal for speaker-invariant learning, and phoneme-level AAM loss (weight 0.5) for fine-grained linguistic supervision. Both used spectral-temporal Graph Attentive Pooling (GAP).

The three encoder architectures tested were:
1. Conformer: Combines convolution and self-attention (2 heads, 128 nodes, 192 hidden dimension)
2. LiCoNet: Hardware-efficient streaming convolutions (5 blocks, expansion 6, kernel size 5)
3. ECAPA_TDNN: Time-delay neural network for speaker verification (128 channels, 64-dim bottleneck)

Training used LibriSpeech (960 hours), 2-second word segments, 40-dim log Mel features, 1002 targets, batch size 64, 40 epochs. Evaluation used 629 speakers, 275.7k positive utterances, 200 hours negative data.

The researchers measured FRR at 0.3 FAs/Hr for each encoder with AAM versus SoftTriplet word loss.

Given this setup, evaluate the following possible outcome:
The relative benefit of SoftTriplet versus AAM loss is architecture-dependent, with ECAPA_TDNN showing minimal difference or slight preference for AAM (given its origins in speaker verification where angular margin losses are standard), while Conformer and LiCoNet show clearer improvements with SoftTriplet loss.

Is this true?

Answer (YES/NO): NO